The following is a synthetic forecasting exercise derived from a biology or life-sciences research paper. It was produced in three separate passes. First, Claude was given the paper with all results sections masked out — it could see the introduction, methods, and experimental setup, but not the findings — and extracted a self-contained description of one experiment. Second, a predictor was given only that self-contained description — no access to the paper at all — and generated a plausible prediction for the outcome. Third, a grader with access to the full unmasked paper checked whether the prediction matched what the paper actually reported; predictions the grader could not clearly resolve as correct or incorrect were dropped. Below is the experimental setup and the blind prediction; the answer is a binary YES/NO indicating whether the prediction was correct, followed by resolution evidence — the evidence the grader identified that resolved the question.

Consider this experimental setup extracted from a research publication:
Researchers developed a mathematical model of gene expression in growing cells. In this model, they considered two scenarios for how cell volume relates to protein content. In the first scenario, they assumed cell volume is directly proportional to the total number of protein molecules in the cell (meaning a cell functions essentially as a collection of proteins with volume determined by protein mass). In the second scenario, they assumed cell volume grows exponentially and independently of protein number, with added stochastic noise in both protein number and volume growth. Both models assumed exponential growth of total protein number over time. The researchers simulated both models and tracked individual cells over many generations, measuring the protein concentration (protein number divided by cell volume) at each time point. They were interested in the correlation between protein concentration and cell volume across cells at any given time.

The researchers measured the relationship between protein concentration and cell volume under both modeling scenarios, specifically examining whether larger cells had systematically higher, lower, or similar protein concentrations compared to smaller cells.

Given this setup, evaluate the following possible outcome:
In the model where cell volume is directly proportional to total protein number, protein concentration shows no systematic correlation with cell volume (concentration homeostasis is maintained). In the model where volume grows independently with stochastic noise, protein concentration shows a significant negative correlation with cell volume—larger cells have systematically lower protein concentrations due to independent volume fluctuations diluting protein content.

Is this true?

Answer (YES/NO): NO